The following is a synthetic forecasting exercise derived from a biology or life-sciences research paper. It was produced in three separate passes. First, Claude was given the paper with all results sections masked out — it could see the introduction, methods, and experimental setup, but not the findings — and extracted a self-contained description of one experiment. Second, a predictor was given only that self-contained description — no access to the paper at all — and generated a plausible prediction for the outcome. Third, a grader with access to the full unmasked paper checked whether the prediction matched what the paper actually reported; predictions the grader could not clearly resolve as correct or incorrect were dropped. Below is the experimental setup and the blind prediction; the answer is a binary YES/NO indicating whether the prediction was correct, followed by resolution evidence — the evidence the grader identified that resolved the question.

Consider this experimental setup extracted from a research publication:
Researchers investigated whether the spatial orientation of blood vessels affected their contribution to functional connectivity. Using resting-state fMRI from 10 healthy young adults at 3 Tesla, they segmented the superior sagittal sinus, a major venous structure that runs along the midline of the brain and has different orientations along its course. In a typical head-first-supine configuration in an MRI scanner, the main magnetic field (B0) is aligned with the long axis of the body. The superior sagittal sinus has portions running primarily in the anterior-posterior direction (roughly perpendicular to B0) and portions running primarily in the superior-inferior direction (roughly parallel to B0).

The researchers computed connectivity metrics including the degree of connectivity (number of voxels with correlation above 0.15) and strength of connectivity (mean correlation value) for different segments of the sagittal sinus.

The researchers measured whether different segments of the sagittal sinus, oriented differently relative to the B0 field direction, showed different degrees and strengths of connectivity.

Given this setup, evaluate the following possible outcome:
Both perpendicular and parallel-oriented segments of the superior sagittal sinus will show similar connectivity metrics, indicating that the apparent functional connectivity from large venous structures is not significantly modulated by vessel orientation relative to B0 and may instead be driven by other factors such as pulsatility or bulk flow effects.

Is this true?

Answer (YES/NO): NO